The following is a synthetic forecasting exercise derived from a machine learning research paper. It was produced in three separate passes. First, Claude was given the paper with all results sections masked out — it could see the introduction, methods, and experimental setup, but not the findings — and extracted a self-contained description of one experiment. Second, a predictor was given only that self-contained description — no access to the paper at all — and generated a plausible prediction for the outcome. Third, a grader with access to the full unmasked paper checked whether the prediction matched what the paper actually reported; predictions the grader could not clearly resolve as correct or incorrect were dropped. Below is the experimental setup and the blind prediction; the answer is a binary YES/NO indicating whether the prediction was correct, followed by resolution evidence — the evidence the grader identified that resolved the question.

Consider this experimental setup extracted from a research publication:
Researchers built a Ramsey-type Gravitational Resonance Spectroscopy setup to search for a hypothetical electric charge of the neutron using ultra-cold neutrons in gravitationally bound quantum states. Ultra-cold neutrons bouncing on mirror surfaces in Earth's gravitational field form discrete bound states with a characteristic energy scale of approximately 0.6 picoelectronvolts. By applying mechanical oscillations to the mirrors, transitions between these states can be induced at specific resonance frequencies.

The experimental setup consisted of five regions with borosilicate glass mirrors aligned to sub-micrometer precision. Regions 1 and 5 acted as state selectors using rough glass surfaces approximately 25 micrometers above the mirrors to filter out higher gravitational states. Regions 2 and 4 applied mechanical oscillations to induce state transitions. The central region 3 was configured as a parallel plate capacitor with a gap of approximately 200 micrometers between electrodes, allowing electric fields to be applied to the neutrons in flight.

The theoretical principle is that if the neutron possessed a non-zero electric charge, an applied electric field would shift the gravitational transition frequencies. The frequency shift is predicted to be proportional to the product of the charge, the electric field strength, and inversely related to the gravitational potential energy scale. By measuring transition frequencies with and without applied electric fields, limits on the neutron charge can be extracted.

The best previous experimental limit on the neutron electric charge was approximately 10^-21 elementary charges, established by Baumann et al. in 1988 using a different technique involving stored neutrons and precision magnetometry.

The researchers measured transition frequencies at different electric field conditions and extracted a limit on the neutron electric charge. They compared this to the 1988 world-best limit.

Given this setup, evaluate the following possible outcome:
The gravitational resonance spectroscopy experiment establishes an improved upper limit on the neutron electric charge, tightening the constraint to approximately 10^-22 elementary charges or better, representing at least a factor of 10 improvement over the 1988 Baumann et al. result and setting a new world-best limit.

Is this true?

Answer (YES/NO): NO